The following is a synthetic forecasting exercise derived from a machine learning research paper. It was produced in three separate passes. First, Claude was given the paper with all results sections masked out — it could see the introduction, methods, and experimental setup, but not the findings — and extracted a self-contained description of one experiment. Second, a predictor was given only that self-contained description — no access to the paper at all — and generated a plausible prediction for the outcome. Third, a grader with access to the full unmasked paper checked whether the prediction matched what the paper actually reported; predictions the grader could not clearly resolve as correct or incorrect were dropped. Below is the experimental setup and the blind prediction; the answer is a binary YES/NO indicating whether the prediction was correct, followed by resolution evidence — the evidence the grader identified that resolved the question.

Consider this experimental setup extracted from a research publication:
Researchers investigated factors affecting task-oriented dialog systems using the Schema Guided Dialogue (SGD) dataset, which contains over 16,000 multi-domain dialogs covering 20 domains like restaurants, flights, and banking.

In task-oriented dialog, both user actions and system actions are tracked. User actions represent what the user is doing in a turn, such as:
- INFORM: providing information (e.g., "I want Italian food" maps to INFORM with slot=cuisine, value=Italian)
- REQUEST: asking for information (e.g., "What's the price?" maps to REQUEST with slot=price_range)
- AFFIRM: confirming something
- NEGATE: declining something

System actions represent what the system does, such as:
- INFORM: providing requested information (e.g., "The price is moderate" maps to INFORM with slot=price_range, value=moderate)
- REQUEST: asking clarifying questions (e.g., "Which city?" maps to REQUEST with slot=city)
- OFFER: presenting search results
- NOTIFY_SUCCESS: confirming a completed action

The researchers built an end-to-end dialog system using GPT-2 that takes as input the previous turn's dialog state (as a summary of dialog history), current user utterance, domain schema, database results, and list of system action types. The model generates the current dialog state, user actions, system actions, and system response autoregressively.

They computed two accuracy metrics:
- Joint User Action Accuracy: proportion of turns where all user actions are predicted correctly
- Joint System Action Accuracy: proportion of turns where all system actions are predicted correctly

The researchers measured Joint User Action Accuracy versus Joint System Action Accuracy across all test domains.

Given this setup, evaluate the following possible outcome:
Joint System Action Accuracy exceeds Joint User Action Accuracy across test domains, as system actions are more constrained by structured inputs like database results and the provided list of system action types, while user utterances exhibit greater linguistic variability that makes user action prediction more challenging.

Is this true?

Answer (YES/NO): NO